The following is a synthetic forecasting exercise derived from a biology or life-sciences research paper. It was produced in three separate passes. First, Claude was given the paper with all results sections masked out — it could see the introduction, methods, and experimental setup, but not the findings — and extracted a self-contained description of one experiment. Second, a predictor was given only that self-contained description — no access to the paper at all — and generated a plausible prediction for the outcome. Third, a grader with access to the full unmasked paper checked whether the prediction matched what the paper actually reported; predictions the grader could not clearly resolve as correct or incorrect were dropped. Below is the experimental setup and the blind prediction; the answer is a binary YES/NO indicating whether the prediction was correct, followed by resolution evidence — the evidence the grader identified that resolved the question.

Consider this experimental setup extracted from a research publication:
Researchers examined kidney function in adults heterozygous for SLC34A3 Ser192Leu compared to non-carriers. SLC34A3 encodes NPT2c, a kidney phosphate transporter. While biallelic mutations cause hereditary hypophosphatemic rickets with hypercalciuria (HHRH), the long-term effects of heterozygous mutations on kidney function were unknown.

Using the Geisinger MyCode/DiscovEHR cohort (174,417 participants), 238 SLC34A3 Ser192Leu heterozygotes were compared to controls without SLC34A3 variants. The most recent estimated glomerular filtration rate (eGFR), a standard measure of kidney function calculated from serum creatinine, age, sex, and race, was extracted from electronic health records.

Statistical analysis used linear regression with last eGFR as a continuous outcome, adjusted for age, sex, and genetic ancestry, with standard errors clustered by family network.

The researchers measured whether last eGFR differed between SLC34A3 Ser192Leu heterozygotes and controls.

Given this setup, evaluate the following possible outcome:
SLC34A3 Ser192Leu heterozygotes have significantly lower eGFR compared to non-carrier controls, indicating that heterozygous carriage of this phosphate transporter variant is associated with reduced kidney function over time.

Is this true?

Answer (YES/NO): YES